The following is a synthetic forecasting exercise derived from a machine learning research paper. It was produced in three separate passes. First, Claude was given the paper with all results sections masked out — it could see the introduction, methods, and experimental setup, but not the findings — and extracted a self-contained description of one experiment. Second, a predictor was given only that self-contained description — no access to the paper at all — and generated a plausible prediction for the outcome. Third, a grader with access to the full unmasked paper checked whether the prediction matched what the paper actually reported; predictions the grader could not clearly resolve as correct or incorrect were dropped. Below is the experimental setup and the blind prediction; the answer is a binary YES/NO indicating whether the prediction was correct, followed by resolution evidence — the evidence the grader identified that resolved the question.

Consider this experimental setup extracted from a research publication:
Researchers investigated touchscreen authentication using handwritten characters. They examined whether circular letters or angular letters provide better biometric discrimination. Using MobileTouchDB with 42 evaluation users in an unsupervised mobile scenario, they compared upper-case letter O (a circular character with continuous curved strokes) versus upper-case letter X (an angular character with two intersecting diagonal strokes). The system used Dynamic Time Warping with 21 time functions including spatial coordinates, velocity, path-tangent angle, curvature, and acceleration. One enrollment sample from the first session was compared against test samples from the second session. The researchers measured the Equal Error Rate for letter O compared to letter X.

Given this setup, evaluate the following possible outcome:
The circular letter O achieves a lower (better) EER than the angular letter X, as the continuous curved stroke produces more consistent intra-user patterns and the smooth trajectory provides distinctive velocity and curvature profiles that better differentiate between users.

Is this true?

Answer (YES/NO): NO